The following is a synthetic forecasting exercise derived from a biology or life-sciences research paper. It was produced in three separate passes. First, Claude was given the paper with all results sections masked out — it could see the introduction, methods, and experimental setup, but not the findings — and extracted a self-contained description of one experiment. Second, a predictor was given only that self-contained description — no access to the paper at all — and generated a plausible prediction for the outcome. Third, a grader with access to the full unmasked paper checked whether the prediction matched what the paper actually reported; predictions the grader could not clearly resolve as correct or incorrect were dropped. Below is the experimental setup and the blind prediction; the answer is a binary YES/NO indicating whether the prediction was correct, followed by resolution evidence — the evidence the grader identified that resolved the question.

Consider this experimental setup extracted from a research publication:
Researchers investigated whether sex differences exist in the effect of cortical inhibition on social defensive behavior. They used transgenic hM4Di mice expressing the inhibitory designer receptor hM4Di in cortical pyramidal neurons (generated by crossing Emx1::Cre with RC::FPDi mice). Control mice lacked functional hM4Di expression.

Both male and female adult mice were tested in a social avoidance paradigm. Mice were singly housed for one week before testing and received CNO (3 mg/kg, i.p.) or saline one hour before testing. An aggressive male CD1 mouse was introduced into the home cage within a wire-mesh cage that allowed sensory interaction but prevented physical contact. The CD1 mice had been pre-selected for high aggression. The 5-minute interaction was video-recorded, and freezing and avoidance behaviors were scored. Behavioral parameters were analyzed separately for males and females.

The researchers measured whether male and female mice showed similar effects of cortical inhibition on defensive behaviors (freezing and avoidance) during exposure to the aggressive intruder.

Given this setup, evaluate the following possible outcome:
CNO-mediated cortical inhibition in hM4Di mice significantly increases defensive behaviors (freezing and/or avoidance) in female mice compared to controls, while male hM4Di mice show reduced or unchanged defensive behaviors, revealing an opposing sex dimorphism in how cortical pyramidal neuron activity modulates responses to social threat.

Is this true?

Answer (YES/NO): NO